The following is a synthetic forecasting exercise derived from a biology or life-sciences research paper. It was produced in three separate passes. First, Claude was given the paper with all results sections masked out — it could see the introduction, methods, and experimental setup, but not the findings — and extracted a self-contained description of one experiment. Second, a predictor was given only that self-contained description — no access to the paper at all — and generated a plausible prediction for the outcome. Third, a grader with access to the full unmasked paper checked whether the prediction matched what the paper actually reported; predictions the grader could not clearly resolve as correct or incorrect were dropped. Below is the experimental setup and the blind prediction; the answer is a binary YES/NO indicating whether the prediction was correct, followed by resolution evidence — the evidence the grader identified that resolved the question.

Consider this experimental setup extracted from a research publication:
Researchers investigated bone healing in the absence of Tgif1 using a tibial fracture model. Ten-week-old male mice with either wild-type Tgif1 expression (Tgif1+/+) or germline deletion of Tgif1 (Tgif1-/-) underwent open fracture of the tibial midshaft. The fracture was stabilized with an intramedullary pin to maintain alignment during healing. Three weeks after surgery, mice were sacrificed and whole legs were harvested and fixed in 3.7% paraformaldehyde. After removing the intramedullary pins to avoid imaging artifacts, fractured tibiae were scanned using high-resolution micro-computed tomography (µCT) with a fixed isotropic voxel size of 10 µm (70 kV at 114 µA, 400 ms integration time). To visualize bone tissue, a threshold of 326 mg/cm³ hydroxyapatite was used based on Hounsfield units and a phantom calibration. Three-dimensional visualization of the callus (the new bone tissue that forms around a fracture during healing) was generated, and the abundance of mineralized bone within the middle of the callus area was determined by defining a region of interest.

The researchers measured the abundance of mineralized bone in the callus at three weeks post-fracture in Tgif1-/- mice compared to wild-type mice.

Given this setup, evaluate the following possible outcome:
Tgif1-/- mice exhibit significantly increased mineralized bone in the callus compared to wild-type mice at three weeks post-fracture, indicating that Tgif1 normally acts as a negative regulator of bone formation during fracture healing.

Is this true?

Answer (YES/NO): NO